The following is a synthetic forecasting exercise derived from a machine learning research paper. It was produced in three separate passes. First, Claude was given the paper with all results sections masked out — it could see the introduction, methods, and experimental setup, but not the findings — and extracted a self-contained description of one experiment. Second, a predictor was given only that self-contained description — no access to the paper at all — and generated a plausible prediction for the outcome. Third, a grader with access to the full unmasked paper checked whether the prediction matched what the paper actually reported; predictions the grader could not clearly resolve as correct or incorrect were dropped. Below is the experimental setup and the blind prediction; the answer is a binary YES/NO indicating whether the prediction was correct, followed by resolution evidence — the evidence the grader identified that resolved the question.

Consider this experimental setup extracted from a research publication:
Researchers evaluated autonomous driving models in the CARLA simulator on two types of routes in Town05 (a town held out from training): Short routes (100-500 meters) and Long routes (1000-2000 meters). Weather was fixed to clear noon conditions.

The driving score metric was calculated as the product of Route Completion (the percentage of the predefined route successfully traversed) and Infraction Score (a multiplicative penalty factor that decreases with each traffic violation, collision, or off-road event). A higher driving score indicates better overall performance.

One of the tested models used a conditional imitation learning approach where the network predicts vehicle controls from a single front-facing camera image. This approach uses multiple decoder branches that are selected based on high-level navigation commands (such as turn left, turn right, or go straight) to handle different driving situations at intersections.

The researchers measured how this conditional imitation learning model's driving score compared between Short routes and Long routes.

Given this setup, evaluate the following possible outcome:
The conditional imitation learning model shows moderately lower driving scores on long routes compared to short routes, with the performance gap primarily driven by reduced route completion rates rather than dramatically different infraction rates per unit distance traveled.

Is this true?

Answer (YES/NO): NO